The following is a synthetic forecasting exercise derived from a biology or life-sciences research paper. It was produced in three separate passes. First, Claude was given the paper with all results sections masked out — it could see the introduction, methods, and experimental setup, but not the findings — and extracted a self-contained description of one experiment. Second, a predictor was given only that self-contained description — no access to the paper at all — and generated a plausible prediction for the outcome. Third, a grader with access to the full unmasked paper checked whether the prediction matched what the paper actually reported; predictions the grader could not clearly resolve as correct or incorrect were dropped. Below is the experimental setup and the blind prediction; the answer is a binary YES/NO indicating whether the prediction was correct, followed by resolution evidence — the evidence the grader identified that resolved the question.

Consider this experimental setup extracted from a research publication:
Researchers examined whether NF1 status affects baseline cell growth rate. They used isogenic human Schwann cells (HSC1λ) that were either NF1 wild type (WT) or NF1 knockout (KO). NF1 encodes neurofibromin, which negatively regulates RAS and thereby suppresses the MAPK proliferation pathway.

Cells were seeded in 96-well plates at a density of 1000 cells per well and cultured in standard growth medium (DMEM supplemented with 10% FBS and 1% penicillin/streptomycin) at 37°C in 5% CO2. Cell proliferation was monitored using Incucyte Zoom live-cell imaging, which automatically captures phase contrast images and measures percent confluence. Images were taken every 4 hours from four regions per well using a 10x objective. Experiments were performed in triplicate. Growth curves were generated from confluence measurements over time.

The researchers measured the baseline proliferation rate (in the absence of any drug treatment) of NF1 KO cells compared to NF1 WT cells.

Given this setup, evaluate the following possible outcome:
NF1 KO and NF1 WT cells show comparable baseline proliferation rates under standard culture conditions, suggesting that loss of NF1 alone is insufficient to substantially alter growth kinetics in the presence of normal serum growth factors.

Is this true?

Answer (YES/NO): NO